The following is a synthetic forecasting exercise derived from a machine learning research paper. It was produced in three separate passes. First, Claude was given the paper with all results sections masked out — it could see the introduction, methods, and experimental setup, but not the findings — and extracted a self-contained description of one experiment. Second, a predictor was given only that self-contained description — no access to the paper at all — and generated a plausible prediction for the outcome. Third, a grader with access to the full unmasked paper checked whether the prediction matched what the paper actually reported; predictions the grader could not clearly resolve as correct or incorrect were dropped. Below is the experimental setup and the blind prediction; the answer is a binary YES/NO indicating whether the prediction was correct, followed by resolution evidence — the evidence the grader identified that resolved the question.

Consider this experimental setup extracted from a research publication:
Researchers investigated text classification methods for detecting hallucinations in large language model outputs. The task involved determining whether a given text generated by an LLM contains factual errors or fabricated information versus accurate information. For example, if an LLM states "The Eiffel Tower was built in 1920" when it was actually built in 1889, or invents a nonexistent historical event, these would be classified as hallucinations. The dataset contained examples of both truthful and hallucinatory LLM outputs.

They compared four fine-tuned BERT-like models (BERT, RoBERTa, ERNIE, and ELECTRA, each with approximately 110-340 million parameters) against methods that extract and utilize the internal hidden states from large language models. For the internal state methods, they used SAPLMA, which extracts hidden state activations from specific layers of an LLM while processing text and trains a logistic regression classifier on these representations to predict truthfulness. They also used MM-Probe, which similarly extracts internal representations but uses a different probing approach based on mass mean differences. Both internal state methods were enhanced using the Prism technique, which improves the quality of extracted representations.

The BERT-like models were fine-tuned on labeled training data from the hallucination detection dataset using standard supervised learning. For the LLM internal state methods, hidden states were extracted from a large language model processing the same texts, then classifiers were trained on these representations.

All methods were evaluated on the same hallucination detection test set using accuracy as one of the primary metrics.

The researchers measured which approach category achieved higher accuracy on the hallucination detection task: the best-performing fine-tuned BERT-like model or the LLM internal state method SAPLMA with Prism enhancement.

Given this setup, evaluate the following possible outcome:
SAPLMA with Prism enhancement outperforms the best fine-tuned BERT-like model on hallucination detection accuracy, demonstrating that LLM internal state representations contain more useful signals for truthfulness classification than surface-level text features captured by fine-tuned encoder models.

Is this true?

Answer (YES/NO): YES